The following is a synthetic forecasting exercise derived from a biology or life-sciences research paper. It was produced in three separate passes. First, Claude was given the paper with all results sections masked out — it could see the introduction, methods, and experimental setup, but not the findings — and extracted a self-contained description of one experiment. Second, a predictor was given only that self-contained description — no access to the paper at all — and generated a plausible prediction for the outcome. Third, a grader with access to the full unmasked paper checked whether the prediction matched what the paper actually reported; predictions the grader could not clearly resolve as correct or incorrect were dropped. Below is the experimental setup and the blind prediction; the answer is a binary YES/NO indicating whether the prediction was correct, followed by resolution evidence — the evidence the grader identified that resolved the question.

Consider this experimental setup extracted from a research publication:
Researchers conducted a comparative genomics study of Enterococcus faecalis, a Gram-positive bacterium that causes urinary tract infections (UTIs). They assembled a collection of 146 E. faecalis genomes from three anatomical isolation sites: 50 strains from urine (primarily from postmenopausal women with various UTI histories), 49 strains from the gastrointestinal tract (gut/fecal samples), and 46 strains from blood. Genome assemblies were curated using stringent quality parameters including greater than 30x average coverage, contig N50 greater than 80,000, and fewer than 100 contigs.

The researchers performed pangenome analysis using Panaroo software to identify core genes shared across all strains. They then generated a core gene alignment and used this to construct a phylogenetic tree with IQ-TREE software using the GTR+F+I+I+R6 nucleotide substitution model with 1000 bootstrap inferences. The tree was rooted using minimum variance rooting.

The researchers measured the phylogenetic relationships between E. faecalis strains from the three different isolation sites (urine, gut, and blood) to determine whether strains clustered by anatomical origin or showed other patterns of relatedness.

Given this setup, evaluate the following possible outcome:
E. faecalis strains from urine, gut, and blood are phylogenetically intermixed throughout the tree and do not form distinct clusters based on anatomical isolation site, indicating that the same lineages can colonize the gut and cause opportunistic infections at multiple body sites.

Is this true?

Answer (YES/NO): NO